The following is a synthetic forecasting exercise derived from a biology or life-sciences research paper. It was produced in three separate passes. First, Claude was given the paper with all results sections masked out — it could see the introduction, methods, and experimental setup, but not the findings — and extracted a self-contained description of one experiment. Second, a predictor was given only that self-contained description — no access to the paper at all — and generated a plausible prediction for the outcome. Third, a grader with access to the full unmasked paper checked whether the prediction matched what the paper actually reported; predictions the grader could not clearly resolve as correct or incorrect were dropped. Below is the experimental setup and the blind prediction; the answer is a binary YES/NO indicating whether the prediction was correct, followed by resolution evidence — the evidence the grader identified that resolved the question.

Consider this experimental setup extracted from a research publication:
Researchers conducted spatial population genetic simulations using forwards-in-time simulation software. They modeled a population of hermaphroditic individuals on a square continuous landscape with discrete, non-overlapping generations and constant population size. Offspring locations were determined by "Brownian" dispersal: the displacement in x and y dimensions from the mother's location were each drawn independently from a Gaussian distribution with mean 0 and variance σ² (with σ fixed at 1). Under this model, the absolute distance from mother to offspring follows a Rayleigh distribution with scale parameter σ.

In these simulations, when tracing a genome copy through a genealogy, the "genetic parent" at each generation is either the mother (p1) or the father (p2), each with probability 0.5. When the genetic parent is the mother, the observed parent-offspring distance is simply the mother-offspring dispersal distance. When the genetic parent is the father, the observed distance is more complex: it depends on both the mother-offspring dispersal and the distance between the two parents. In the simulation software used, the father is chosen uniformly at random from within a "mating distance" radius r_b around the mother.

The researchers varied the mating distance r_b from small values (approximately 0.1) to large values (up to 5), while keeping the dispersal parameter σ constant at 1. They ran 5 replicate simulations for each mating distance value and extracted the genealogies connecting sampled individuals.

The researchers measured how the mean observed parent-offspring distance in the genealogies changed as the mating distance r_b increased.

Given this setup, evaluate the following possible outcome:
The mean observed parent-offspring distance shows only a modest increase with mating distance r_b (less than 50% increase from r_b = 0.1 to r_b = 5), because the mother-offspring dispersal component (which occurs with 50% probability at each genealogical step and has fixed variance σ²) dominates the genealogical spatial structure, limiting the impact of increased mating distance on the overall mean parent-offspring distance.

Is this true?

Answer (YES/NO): NO